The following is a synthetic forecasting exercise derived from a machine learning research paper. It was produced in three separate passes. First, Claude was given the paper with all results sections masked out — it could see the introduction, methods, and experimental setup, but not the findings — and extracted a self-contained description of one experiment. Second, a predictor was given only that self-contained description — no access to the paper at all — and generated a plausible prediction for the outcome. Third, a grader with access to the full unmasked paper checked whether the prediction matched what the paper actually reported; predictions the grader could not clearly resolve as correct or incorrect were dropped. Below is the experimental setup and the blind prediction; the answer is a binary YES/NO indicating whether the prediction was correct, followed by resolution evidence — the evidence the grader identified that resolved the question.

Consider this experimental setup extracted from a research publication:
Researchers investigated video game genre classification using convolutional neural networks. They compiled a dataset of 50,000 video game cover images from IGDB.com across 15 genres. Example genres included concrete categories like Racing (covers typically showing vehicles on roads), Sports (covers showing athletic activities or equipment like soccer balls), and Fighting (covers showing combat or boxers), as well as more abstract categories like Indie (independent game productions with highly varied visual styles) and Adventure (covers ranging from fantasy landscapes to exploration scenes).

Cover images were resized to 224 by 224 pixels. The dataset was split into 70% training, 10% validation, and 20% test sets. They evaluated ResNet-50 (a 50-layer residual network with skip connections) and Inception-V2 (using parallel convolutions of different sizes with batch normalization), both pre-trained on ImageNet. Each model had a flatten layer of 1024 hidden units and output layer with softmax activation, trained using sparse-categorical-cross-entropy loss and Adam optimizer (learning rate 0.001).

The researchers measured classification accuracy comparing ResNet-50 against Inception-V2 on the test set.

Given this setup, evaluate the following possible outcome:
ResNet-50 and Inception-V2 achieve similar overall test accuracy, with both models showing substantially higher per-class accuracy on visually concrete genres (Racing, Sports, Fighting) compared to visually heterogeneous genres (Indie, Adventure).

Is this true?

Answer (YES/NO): NO